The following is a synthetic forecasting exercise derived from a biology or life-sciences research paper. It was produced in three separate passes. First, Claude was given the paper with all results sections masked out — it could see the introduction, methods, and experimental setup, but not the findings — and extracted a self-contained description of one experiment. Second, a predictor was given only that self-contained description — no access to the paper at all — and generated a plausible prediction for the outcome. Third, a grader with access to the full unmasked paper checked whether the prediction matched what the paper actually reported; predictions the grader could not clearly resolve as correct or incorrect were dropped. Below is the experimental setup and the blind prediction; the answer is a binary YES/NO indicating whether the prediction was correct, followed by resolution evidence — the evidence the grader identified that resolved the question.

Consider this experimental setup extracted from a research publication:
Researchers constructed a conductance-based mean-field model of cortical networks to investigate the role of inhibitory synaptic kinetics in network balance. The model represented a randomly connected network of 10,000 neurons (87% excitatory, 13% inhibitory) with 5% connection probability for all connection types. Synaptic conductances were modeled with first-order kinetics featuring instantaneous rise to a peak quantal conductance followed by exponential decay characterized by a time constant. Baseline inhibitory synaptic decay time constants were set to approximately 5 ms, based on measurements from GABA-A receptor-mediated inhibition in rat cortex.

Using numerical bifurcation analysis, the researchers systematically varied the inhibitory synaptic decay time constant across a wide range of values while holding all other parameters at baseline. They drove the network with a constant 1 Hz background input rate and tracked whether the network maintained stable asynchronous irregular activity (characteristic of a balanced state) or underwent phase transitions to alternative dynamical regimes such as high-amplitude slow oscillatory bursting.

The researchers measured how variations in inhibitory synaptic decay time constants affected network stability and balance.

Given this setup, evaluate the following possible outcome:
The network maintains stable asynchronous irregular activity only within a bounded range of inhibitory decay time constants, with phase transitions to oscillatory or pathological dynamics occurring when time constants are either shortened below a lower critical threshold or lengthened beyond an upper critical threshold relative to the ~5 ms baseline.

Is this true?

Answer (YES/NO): NO